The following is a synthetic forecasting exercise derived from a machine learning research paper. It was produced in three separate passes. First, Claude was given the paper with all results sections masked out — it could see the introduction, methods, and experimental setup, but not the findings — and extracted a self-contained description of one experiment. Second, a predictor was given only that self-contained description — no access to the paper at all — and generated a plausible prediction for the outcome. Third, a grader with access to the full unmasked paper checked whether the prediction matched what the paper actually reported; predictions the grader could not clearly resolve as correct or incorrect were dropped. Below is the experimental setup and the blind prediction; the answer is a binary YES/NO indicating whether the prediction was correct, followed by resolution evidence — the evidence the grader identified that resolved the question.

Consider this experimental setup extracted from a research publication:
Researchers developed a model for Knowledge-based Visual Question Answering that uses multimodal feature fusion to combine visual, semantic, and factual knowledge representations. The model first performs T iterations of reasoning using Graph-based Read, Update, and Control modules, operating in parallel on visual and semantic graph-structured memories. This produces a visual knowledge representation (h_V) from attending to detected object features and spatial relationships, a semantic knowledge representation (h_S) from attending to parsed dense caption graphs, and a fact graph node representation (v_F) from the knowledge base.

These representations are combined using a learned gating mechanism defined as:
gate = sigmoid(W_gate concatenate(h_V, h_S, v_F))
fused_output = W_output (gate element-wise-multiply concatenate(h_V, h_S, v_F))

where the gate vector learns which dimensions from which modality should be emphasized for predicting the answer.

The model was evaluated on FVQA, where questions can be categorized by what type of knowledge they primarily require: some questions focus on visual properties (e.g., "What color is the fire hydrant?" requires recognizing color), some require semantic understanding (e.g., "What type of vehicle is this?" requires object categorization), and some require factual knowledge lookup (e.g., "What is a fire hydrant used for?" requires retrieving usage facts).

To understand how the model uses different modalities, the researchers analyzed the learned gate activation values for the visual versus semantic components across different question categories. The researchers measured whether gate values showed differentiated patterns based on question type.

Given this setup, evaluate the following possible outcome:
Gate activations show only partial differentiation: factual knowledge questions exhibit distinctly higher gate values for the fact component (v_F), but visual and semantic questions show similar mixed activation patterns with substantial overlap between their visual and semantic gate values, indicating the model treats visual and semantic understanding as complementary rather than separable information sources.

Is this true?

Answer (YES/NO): NO